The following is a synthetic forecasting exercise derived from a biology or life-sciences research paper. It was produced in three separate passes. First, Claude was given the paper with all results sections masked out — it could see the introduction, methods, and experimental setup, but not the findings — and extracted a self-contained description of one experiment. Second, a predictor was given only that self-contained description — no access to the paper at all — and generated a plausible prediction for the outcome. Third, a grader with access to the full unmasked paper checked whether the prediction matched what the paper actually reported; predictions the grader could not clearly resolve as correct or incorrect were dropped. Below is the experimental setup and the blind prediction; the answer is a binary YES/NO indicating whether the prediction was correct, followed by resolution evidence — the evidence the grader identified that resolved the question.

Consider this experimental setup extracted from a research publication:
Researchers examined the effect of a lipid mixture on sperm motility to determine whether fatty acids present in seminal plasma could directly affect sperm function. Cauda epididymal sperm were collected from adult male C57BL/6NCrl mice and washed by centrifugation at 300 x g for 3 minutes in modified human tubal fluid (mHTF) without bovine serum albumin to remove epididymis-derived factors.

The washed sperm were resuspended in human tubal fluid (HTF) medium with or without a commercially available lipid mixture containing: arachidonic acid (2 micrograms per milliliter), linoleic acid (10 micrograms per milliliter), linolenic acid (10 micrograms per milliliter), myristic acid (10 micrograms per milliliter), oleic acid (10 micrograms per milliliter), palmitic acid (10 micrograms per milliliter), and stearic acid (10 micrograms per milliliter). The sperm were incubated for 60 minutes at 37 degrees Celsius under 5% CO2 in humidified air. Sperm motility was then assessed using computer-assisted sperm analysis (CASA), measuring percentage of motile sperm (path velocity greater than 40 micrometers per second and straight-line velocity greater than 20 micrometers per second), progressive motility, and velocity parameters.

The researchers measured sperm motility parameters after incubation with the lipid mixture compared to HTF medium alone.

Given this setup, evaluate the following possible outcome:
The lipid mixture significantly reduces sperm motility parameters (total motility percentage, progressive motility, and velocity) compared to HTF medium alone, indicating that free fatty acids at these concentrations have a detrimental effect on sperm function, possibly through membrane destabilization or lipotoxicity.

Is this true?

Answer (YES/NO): NO